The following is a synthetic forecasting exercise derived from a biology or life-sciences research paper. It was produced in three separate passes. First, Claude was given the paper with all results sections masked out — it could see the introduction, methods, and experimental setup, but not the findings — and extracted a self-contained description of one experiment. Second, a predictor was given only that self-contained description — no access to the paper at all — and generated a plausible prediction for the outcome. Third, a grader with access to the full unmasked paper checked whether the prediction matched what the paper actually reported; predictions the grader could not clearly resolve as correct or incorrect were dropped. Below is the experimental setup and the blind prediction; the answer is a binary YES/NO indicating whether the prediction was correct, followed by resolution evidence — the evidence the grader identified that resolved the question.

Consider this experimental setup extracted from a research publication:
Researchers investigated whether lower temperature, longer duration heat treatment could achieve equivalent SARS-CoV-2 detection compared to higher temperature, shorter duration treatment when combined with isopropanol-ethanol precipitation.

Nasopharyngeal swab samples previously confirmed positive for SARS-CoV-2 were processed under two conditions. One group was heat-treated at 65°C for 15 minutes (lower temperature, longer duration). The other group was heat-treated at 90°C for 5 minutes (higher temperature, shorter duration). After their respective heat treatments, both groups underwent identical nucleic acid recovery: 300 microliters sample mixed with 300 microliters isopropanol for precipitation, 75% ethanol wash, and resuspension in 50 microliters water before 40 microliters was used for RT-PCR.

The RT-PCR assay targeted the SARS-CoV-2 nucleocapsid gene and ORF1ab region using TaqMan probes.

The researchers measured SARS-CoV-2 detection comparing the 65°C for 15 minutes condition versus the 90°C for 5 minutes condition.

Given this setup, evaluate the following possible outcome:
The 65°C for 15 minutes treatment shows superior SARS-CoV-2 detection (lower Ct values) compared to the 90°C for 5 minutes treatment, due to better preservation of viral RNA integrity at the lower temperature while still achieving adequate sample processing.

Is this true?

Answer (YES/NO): NO